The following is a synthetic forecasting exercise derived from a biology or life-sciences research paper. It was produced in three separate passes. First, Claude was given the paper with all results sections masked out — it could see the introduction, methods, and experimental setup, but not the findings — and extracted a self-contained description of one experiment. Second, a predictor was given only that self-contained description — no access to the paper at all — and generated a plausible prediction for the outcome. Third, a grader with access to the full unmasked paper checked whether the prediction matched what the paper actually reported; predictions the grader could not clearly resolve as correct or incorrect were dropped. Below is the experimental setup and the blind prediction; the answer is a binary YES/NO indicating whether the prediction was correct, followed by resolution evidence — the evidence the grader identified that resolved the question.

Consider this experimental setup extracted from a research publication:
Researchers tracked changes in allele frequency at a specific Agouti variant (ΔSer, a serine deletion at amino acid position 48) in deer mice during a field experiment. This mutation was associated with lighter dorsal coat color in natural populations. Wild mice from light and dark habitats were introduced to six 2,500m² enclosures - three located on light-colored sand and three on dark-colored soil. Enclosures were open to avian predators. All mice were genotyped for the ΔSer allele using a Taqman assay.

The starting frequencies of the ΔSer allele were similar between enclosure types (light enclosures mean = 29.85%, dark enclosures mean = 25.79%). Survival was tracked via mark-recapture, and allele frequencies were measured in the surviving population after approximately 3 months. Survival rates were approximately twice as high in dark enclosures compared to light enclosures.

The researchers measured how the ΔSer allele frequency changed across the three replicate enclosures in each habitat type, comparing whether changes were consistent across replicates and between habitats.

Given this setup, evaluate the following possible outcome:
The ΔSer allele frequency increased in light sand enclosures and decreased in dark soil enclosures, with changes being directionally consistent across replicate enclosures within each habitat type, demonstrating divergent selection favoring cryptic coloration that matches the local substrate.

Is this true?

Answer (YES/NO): NO